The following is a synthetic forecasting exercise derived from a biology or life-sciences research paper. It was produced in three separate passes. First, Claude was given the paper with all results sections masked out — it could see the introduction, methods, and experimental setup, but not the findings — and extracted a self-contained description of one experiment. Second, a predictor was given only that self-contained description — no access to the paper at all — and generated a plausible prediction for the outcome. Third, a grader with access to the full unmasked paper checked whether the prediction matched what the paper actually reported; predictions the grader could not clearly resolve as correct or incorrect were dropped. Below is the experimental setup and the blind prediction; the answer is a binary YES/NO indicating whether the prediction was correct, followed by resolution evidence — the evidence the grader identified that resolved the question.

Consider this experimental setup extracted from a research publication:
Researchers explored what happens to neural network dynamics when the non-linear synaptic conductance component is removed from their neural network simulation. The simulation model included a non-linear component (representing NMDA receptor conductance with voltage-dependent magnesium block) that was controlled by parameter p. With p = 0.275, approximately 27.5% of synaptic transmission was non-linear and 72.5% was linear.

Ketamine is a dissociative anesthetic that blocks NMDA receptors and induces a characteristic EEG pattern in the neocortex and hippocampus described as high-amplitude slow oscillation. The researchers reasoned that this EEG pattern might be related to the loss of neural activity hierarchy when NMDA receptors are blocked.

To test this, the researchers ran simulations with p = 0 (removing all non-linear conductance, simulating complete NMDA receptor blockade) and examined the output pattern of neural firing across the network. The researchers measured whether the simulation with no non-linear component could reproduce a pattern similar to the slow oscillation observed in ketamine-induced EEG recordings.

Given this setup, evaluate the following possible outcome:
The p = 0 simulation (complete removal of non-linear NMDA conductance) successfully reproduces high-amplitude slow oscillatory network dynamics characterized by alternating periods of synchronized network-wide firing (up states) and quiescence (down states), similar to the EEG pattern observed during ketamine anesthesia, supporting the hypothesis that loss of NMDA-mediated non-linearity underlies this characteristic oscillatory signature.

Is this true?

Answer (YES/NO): YES